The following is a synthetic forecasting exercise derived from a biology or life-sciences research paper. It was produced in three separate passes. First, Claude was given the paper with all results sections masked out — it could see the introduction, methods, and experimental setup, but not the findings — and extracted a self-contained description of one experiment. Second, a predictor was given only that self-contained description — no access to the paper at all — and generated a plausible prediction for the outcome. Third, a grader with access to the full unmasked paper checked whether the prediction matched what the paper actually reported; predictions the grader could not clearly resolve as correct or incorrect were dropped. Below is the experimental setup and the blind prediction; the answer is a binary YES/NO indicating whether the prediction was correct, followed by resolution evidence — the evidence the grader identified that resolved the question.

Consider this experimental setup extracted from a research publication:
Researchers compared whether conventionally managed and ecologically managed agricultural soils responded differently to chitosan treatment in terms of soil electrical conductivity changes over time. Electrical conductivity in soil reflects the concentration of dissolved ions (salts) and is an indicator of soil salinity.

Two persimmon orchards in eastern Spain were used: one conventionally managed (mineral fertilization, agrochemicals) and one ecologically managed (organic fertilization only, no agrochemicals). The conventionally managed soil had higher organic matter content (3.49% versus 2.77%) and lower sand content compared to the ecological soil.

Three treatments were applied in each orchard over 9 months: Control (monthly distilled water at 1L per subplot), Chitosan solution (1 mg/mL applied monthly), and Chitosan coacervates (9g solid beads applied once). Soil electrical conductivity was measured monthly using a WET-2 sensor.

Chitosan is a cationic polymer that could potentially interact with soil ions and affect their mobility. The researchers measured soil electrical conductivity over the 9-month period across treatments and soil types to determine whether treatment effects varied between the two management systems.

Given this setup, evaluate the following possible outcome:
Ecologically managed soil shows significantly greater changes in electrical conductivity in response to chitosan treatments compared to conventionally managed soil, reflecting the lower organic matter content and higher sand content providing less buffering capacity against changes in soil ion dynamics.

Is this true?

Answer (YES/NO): NO